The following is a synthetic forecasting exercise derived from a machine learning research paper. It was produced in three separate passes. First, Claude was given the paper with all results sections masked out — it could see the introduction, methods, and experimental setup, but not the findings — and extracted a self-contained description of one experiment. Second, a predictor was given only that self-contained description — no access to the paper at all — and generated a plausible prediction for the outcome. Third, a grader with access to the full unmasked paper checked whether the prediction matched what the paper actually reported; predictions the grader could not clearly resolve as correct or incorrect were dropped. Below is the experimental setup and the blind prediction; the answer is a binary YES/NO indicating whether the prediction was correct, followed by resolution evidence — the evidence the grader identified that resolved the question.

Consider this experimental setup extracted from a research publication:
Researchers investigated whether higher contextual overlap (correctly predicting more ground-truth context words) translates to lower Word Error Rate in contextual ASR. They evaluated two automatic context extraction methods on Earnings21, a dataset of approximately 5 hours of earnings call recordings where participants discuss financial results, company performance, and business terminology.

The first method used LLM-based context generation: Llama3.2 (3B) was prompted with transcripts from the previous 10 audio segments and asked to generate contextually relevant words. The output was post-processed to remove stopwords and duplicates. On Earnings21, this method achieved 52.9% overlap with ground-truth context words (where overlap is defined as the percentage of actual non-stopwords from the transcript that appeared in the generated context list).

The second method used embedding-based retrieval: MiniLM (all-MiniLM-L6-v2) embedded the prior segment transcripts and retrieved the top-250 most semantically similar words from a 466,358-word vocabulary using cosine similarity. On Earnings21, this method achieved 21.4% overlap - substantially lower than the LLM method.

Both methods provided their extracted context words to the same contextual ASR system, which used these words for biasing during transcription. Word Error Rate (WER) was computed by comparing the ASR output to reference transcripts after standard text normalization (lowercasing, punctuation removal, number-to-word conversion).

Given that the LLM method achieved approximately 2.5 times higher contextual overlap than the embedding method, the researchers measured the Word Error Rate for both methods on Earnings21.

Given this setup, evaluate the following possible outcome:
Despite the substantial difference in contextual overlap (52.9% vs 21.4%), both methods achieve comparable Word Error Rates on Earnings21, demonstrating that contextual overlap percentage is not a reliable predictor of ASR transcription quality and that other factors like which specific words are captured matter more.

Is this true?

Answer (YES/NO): NO